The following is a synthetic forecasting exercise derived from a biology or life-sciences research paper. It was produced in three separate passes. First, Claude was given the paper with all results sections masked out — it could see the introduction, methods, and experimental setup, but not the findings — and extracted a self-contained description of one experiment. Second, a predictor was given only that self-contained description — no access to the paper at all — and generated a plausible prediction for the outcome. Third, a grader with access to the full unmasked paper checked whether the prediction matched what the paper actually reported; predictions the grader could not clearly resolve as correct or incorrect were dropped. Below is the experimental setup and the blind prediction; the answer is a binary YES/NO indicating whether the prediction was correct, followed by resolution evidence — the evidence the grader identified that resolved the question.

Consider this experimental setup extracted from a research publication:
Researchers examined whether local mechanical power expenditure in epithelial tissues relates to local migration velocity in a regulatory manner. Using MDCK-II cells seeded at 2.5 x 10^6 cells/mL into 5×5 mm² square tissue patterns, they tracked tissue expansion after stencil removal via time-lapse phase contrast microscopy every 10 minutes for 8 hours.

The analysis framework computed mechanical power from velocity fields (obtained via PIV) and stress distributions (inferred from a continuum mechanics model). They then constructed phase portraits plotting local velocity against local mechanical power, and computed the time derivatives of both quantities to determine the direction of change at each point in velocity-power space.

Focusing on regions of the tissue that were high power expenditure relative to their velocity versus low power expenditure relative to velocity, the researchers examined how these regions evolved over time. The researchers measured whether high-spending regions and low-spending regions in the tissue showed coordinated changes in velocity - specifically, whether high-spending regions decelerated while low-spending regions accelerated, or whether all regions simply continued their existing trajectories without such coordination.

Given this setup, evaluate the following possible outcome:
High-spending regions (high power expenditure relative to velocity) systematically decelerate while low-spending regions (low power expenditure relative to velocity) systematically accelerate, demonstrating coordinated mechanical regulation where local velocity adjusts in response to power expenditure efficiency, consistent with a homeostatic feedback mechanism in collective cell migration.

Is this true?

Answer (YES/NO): YES